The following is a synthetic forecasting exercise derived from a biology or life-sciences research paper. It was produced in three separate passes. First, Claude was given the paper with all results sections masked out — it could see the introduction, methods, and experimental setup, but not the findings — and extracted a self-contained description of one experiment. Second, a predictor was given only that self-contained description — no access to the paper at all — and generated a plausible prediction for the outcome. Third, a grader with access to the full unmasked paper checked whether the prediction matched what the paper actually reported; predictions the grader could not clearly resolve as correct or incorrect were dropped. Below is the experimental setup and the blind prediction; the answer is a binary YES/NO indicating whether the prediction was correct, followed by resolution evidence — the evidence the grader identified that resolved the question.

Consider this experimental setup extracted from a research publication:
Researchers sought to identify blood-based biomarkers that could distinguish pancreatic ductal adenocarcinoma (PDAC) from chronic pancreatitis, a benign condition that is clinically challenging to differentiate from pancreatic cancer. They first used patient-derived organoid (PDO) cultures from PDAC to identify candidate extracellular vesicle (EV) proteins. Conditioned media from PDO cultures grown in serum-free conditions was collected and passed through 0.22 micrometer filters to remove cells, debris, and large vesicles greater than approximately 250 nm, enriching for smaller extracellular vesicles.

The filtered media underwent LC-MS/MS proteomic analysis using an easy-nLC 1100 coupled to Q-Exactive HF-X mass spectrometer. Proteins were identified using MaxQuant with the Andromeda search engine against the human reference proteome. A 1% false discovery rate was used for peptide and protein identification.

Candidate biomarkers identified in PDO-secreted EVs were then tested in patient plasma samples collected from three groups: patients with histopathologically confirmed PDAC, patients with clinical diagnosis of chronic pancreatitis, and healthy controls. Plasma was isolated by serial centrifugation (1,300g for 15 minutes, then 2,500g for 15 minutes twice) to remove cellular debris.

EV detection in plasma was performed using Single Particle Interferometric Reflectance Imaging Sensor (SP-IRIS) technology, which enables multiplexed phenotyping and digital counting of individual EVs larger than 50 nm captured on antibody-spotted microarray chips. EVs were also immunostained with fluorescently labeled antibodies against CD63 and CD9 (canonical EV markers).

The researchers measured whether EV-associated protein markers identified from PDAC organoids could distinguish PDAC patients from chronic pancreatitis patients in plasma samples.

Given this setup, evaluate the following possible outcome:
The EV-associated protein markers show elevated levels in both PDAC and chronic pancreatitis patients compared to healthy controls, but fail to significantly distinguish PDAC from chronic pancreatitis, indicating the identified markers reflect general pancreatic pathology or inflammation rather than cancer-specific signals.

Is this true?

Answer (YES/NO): NO